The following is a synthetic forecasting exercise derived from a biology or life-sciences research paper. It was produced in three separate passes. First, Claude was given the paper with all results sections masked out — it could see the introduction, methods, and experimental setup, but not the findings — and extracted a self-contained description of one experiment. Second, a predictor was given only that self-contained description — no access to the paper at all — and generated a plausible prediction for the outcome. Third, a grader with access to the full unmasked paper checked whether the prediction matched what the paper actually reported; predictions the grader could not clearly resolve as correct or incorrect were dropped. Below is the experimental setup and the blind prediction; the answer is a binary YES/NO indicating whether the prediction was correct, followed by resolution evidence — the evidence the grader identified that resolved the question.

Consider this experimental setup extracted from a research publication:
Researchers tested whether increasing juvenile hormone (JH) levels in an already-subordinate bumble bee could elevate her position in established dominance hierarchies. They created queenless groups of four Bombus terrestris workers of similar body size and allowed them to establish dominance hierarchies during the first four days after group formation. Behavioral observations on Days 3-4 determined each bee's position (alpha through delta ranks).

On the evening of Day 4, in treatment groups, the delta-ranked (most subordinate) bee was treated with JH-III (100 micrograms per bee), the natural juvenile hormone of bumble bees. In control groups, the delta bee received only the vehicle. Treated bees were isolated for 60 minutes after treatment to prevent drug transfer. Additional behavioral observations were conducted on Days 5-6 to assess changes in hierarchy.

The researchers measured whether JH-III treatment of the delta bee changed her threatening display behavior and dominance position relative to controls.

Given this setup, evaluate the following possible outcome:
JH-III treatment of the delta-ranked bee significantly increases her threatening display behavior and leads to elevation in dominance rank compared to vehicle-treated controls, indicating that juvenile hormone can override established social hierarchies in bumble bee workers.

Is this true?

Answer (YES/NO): NO